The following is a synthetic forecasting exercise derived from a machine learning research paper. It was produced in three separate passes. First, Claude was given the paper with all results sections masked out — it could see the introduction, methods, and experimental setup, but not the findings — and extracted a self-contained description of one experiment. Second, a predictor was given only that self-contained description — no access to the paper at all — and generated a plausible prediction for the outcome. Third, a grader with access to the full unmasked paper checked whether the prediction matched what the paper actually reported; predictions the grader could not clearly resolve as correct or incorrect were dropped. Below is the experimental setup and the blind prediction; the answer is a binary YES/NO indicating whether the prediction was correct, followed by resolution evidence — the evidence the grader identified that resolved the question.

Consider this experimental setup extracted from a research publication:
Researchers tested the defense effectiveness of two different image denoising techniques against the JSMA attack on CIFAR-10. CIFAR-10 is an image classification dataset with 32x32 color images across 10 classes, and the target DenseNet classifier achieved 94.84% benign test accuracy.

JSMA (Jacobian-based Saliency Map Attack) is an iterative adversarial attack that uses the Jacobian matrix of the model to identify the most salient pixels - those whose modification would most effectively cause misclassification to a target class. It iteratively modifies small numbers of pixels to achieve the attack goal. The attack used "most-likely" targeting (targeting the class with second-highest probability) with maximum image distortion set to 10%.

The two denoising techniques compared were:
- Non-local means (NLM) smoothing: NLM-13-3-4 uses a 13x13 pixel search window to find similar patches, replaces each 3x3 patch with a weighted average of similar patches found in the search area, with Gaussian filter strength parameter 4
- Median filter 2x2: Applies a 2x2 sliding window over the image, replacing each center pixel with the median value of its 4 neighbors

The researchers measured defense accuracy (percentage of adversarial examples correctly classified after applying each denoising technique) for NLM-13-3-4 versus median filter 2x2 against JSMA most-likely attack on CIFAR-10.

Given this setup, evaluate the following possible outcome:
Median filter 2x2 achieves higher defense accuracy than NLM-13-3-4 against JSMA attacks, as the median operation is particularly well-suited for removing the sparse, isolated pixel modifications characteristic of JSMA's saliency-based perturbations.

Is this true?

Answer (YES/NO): YES